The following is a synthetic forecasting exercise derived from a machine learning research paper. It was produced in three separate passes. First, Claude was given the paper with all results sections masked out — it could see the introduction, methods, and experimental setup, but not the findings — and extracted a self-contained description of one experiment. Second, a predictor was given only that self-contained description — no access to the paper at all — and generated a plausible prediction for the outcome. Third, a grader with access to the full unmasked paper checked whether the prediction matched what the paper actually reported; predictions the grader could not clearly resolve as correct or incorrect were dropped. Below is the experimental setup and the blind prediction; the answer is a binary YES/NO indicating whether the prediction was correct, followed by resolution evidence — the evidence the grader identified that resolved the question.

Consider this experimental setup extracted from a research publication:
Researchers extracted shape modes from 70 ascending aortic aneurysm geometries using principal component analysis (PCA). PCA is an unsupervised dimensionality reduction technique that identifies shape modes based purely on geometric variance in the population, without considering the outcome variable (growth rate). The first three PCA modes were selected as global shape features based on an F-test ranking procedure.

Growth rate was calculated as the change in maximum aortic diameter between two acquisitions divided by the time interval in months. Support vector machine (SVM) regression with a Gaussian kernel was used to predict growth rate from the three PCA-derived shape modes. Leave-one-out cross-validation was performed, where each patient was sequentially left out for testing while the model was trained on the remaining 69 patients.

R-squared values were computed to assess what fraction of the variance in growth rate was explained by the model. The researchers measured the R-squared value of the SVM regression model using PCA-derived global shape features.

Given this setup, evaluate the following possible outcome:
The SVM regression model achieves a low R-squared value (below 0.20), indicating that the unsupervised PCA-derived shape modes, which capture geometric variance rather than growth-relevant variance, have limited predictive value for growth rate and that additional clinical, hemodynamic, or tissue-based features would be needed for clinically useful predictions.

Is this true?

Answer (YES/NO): NO